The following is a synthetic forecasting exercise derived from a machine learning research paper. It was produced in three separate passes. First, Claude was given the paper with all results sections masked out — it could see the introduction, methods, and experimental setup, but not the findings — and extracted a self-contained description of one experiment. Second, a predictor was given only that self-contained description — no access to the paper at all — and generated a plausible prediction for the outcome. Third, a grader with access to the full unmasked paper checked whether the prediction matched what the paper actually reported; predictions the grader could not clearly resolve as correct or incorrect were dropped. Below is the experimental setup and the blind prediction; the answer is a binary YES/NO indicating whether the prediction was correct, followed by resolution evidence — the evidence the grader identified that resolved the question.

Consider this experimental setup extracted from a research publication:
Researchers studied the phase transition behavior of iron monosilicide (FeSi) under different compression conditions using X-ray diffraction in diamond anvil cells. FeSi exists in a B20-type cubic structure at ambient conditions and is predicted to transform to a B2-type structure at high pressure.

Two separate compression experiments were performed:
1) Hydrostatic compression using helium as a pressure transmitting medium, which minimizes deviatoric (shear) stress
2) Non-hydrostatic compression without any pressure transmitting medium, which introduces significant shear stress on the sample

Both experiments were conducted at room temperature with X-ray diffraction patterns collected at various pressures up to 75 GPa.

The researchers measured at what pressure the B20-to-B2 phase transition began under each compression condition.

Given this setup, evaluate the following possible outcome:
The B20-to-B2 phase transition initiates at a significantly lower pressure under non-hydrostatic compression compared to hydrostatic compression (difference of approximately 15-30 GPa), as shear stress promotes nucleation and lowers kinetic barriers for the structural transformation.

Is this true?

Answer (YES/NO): NO